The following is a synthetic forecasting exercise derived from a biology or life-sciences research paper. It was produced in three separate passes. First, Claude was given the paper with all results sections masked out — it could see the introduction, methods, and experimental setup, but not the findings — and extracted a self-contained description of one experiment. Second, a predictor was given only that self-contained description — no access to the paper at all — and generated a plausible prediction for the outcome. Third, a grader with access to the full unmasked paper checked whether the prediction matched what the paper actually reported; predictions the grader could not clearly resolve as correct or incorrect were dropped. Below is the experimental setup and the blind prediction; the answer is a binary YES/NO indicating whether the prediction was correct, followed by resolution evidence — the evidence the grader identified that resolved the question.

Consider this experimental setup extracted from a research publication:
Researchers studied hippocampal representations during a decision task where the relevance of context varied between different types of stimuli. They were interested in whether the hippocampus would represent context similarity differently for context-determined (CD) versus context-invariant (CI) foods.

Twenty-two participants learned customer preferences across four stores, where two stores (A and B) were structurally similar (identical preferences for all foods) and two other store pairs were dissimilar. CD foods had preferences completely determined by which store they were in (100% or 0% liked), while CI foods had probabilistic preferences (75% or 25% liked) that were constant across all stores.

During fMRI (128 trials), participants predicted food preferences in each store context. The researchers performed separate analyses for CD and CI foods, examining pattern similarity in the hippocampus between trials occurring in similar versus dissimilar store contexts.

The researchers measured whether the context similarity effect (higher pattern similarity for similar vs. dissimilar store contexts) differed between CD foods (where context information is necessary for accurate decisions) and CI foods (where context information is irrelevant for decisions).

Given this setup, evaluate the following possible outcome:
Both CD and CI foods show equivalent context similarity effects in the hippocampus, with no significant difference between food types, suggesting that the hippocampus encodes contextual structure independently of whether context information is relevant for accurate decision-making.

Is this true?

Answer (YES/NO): YES